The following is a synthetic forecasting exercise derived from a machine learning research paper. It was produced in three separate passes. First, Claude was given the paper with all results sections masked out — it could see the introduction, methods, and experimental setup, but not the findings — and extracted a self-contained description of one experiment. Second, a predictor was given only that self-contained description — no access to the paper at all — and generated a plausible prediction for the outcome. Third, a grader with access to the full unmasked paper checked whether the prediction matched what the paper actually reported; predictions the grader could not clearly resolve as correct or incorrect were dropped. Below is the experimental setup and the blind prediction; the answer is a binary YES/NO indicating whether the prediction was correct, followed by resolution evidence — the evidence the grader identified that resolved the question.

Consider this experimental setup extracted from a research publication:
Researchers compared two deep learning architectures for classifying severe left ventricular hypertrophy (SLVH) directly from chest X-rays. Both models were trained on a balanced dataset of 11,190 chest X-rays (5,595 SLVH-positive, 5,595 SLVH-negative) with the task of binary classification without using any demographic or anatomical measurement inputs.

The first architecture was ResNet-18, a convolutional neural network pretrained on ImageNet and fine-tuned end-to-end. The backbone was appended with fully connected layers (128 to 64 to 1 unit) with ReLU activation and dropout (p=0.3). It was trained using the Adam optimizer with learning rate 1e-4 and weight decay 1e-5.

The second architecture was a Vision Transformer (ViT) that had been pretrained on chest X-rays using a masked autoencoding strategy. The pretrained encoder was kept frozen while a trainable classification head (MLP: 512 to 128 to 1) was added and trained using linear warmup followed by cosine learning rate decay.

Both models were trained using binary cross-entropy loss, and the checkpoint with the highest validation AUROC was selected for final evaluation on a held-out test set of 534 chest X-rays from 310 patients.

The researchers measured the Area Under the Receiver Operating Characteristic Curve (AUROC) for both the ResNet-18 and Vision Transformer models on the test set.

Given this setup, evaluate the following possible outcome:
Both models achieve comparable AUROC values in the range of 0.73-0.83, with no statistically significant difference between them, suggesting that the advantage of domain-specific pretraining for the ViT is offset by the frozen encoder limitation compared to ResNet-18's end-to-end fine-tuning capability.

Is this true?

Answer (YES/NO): NO